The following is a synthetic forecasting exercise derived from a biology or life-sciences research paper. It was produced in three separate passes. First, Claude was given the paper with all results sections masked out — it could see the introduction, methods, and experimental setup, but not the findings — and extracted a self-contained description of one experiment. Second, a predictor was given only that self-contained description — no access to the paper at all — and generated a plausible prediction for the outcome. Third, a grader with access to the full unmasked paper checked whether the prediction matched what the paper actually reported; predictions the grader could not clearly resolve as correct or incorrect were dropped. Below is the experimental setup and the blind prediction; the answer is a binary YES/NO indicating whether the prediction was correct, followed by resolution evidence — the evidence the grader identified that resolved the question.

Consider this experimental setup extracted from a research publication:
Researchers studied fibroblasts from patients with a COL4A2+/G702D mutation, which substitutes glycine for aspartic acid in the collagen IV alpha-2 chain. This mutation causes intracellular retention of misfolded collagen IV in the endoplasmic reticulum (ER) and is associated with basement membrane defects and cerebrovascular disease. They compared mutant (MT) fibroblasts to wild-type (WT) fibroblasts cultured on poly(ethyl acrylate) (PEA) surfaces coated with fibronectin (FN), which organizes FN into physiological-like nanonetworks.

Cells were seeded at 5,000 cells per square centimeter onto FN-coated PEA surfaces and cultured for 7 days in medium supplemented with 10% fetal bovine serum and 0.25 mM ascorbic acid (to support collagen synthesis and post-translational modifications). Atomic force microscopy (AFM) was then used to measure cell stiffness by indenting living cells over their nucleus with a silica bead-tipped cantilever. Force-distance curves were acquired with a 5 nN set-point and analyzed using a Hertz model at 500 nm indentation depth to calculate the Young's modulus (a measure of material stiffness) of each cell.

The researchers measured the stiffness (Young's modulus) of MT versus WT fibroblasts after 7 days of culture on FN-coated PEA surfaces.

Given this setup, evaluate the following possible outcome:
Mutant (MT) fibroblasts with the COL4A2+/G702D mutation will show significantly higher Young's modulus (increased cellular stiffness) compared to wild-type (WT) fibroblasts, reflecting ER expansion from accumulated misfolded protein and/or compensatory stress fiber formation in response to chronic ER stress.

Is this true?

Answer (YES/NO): NO